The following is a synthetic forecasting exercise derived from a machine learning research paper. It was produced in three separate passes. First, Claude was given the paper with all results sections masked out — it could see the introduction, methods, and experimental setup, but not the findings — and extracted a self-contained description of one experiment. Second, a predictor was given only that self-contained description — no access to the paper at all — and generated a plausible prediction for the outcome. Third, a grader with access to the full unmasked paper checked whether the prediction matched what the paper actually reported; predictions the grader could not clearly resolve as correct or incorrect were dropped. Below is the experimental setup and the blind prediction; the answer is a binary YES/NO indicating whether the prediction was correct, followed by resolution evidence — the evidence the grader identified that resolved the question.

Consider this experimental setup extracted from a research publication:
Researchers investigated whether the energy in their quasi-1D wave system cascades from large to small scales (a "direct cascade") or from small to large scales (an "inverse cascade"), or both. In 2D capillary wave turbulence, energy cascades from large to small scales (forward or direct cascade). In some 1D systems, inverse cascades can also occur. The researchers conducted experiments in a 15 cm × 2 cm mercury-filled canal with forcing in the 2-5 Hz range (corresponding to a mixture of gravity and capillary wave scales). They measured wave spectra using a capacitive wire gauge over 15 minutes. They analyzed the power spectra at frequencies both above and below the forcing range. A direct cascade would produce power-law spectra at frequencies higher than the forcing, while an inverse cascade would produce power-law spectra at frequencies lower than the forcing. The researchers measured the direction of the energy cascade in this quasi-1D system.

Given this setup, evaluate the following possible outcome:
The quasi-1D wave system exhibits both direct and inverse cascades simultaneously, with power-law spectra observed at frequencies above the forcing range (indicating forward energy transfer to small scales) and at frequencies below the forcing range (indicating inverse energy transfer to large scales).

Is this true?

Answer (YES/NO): NO